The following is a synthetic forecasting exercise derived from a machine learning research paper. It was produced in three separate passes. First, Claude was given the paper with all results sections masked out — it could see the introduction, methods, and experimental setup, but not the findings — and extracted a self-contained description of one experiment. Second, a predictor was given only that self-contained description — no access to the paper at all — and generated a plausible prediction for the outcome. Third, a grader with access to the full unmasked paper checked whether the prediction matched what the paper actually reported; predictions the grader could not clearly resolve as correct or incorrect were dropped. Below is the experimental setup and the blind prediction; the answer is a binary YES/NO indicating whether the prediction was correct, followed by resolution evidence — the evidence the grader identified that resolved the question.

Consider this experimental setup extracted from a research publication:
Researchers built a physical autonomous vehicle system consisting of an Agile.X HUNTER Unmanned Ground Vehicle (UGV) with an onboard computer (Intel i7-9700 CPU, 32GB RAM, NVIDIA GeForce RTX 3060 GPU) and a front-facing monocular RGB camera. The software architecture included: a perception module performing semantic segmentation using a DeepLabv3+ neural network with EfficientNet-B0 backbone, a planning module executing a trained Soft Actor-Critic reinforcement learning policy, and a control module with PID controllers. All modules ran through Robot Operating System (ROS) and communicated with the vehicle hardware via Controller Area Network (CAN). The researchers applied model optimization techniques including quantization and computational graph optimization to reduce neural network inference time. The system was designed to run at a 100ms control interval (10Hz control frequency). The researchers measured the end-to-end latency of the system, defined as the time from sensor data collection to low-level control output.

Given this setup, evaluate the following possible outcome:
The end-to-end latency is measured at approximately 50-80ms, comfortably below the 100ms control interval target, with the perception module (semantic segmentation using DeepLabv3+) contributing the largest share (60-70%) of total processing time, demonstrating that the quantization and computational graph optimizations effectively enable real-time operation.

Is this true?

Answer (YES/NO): NO